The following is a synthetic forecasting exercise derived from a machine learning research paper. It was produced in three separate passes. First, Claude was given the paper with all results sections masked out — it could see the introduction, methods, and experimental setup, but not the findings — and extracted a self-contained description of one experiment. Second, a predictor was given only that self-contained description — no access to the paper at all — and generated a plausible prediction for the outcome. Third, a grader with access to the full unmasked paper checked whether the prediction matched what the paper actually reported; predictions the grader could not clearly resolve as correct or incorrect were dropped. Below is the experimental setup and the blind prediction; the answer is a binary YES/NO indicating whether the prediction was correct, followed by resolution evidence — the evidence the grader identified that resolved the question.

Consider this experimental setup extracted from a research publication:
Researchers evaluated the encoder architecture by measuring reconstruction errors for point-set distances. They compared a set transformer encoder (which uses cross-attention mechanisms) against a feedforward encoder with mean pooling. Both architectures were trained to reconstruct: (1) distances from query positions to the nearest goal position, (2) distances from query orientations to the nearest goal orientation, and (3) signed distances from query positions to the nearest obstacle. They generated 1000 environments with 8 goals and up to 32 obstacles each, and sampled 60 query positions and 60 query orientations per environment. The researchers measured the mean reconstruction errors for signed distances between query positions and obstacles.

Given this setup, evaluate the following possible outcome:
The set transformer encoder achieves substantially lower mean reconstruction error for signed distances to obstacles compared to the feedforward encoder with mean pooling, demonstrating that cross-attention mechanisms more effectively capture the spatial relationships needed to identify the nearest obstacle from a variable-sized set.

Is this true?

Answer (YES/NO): YES